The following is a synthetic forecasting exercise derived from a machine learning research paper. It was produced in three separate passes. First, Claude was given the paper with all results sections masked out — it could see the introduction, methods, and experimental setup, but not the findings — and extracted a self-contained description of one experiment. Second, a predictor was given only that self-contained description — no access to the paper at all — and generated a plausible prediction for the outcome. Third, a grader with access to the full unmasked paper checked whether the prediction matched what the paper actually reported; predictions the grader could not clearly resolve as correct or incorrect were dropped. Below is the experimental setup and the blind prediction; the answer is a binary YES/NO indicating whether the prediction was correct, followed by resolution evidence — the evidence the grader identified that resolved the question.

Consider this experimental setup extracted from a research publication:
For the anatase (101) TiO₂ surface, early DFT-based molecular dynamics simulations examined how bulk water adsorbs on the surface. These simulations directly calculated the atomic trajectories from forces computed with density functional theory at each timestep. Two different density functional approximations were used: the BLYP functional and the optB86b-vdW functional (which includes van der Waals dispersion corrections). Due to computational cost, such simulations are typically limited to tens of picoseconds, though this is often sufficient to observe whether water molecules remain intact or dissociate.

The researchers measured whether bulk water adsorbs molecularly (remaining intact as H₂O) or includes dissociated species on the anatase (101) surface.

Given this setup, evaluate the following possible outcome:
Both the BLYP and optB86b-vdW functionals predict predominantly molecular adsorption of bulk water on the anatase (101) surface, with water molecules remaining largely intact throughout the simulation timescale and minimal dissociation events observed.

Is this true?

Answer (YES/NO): YES